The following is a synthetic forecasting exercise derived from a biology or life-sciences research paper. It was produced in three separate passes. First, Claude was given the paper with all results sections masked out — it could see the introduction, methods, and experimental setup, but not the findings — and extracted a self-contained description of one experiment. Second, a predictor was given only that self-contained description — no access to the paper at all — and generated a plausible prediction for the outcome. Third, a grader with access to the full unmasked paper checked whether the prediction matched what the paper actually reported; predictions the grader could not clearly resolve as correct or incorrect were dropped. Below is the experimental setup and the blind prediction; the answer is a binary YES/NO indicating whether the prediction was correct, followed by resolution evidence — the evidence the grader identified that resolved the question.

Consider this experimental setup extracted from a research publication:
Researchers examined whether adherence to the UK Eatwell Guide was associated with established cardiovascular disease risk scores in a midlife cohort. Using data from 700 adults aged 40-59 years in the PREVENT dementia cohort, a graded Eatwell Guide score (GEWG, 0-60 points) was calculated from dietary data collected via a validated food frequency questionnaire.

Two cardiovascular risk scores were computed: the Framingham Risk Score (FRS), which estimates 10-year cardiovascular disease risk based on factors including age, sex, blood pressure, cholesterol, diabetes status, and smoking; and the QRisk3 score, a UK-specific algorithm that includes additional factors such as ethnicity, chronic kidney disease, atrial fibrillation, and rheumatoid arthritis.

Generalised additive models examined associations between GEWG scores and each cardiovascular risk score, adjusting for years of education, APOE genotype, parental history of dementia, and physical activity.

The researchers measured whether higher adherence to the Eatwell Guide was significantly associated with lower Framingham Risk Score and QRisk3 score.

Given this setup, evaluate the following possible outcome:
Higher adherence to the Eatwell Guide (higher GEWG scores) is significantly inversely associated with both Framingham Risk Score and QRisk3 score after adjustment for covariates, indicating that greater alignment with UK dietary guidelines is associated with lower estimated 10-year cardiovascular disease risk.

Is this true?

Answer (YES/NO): NO